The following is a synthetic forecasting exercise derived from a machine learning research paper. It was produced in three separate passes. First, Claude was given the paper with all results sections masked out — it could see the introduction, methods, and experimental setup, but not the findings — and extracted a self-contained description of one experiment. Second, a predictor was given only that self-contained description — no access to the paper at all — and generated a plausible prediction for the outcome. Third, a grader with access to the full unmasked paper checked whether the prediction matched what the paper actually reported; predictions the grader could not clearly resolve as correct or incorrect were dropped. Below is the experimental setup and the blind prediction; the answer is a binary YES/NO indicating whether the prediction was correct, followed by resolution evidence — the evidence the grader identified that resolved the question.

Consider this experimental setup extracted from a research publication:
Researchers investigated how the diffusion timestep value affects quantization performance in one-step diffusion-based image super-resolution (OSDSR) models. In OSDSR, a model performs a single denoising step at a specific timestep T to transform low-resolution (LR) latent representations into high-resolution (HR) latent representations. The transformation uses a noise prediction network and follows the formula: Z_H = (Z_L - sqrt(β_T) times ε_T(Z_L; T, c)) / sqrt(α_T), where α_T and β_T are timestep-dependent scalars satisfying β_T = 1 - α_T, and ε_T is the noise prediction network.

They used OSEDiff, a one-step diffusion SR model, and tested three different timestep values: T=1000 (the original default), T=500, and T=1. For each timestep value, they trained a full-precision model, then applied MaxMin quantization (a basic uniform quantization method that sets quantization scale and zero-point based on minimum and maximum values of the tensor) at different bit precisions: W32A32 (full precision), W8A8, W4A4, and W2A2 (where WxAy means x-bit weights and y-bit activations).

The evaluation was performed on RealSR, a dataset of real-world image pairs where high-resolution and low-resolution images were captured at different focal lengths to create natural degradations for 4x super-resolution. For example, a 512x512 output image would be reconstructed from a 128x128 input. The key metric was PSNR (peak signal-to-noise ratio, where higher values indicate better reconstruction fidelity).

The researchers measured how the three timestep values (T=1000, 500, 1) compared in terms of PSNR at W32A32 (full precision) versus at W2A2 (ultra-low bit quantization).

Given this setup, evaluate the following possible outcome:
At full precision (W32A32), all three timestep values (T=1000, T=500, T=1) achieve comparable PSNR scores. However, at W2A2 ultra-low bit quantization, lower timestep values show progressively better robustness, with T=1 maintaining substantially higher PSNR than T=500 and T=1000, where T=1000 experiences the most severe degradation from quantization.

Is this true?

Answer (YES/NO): YES